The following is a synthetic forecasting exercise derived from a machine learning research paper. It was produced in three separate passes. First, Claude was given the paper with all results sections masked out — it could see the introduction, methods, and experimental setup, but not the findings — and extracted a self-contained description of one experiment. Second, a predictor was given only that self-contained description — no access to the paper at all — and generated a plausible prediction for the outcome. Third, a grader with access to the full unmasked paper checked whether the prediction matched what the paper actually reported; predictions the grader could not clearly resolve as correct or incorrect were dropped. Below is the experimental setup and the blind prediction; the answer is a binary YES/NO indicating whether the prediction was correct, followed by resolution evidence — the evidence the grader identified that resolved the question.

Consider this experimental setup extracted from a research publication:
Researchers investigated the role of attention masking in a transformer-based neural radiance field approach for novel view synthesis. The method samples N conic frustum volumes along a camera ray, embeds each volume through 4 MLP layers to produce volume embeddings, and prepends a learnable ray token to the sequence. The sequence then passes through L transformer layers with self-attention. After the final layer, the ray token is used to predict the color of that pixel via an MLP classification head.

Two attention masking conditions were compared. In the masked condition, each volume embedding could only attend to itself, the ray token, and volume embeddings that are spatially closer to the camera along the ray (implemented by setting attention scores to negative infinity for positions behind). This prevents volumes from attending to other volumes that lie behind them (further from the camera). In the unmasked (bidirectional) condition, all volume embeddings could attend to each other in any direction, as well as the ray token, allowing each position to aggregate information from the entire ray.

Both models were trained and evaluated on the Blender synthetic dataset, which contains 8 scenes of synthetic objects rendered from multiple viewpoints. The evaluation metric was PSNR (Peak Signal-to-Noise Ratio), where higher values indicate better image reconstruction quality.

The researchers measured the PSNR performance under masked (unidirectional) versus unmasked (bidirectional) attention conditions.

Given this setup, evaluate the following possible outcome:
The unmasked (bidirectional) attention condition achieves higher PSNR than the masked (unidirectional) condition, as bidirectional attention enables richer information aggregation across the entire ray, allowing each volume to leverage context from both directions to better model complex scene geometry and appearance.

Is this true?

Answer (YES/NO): NO